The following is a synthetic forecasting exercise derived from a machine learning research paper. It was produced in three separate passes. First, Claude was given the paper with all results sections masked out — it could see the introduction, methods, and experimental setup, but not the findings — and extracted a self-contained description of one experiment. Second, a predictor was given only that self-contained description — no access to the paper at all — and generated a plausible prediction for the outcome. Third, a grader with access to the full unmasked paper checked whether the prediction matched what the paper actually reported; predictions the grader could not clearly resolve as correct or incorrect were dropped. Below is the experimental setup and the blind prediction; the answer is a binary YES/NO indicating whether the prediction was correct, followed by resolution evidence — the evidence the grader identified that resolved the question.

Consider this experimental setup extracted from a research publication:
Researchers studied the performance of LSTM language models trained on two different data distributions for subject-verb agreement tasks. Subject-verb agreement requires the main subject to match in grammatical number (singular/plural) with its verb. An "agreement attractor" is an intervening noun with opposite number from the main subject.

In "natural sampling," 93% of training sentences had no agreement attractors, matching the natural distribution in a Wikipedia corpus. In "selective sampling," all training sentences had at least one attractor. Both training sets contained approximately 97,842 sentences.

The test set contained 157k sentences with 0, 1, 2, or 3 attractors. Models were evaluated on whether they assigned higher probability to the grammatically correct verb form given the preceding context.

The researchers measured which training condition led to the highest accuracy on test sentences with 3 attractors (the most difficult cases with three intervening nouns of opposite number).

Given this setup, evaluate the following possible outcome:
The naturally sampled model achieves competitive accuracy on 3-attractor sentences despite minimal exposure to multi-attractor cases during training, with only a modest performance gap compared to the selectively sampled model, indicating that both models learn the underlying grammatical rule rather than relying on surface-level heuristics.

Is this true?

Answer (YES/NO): NO